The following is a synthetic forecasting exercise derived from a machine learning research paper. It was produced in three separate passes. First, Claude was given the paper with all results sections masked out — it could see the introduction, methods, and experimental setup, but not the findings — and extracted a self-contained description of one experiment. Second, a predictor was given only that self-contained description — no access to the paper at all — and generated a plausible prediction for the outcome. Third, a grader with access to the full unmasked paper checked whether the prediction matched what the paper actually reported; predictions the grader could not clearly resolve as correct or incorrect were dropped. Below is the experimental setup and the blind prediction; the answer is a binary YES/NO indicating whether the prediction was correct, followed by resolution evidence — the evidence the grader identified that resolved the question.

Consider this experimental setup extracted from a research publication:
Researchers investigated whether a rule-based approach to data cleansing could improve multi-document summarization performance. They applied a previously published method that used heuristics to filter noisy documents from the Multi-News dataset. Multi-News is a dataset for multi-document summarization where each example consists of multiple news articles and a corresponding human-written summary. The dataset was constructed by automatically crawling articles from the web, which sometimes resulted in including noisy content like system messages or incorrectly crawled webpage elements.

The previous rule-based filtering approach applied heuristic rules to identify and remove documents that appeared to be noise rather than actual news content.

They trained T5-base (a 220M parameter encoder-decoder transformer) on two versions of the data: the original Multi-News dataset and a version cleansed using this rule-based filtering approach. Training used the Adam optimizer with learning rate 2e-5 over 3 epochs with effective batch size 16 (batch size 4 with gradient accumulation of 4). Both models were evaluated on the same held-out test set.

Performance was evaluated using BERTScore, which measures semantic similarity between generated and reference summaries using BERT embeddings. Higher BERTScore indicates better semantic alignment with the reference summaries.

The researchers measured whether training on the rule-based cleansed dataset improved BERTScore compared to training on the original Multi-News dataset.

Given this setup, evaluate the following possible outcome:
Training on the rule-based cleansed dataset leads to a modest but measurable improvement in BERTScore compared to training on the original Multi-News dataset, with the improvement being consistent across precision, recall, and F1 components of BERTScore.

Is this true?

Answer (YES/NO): NO